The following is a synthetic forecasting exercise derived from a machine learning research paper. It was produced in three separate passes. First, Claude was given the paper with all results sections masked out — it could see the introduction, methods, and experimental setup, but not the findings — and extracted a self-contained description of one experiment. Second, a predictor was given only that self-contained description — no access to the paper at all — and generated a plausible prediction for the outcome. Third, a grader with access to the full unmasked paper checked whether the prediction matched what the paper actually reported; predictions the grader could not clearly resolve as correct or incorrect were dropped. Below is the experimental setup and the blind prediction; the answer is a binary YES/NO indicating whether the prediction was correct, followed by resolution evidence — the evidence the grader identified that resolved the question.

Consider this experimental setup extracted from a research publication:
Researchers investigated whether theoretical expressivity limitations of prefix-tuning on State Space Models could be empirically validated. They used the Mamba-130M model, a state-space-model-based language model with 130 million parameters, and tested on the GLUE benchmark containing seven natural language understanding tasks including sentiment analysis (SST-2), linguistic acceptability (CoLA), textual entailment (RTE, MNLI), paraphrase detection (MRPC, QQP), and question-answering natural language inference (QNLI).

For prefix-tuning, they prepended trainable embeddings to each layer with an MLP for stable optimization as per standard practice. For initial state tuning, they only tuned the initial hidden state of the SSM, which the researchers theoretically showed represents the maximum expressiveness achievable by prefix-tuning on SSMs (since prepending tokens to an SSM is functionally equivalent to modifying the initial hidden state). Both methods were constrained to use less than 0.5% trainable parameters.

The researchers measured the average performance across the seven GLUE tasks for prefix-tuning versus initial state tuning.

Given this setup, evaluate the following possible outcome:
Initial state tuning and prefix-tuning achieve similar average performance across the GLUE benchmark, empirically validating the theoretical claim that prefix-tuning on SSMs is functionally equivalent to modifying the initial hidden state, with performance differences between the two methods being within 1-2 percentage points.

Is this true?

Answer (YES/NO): NO